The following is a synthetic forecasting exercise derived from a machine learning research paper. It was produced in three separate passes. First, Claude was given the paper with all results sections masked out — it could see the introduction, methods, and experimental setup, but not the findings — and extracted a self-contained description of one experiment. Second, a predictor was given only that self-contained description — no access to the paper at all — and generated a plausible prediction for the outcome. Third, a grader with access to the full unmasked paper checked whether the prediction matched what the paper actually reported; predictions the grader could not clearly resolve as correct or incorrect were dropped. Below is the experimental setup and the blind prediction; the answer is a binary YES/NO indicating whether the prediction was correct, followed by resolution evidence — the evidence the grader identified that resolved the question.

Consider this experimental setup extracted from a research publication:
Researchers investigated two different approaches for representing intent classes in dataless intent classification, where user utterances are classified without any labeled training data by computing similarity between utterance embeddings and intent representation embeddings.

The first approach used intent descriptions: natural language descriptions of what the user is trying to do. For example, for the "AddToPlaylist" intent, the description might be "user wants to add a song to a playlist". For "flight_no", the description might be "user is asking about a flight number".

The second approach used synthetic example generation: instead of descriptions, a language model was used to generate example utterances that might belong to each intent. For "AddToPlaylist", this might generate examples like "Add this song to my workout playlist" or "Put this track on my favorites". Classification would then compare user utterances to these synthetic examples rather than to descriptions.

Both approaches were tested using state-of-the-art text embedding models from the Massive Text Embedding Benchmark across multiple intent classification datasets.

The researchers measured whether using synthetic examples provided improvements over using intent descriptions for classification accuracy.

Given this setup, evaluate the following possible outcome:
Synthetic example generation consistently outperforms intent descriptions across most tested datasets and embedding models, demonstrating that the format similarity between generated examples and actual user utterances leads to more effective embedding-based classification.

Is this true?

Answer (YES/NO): NO